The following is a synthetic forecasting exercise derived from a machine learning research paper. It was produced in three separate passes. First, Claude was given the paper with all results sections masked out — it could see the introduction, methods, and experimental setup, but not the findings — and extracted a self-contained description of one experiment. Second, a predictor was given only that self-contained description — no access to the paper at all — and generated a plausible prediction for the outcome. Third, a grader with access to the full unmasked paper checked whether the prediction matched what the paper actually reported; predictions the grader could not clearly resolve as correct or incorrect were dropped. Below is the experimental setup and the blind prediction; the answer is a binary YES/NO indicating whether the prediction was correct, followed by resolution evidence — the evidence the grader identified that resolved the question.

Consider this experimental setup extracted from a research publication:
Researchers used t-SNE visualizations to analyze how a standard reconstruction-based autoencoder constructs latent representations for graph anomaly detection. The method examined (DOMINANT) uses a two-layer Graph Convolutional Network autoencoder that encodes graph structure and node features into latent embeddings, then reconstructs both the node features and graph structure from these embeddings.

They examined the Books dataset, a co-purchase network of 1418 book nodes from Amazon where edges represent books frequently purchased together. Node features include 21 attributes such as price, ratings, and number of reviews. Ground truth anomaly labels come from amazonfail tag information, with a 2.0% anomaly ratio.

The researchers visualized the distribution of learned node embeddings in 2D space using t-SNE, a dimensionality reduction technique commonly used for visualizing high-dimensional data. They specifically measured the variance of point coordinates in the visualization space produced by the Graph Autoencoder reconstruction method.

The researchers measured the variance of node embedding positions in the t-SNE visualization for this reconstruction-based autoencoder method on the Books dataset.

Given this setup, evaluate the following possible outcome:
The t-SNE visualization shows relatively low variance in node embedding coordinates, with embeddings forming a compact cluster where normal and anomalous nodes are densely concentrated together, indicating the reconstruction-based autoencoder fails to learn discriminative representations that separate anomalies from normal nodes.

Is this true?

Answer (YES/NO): YES